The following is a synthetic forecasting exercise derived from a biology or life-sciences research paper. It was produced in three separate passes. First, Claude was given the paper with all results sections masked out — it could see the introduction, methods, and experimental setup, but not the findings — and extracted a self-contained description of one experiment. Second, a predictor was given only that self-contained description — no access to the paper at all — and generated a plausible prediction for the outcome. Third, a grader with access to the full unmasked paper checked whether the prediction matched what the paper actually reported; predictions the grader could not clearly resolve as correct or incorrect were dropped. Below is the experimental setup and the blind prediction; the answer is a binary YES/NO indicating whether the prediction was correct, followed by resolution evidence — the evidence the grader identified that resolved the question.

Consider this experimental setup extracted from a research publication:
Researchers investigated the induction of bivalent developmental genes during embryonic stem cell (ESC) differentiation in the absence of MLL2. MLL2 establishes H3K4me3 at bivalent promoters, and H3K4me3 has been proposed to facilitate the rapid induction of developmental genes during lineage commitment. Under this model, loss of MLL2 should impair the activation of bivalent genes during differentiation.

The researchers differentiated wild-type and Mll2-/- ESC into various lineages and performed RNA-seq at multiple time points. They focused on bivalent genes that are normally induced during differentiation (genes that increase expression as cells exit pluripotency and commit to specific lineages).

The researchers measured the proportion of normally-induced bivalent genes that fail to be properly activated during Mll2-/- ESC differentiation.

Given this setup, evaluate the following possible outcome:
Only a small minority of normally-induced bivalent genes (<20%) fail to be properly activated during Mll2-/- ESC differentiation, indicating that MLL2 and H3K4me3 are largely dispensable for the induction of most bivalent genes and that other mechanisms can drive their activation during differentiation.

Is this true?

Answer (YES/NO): YES